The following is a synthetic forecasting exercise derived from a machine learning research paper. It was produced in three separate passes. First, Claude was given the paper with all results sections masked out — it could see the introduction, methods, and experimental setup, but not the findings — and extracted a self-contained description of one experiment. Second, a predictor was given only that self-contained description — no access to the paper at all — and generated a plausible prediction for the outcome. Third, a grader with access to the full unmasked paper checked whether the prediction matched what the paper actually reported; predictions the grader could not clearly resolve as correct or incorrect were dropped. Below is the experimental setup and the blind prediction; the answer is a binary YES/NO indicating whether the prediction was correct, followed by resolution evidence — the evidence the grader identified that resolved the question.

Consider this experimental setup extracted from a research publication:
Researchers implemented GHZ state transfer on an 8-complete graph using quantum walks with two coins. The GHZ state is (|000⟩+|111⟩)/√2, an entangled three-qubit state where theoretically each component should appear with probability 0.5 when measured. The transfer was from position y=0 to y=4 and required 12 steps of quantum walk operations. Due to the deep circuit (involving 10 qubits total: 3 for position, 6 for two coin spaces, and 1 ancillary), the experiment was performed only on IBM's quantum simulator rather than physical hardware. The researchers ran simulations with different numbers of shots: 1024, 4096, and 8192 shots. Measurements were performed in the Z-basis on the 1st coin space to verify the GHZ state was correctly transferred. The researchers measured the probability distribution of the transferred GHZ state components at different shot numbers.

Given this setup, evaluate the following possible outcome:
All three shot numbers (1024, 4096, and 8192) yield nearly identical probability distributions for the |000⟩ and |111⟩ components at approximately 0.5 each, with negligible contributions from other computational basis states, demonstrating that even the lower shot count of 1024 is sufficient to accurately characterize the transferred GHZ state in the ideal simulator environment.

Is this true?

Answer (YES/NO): NO